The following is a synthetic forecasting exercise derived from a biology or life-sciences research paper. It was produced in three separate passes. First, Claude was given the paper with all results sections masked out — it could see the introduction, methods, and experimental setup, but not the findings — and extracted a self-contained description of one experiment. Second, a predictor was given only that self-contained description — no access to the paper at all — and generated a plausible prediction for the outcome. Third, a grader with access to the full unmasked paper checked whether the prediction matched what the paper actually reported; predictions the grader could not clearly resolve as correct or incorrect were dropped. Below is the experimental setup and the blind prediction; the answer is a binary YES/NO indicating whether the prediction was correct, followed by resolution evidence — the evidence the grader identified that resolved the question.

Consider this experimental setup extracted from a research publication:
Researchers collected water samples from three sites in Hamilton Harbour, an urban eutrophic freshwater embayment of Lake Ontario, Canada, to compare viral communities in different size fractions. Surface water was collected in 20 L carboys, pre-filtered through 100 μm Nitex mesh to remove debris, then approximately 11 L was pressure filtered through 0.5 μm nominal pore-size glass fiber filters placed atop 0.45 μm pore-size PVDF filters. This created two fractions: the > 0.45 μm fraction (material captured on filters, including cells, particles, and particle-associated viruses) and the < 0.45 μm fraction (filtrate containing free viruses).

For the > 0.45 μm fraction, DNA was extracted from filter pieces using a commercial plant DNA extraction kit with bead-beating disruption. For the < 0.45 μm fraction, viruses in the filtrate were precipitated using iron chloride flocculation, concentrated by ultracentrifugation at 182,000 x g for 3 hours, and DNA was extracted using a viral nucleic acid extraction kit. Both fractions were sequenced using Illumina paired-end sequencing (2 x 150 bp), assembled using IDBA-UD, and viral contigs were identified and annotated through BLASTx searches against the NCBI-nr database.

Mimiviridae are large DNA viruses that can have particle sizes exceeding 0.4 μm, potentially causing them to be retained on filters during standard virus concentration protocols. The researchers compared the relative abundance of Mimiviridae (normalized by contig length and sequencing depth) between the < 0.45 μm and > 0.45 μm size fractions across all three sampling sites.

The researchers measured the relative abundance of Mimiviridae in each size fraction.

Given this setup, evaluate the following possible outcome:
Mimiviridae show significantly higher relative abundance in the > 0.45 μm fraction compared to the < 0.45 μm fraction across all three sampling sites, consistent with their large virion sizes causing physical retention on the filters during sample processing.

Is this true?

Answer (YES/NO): YES